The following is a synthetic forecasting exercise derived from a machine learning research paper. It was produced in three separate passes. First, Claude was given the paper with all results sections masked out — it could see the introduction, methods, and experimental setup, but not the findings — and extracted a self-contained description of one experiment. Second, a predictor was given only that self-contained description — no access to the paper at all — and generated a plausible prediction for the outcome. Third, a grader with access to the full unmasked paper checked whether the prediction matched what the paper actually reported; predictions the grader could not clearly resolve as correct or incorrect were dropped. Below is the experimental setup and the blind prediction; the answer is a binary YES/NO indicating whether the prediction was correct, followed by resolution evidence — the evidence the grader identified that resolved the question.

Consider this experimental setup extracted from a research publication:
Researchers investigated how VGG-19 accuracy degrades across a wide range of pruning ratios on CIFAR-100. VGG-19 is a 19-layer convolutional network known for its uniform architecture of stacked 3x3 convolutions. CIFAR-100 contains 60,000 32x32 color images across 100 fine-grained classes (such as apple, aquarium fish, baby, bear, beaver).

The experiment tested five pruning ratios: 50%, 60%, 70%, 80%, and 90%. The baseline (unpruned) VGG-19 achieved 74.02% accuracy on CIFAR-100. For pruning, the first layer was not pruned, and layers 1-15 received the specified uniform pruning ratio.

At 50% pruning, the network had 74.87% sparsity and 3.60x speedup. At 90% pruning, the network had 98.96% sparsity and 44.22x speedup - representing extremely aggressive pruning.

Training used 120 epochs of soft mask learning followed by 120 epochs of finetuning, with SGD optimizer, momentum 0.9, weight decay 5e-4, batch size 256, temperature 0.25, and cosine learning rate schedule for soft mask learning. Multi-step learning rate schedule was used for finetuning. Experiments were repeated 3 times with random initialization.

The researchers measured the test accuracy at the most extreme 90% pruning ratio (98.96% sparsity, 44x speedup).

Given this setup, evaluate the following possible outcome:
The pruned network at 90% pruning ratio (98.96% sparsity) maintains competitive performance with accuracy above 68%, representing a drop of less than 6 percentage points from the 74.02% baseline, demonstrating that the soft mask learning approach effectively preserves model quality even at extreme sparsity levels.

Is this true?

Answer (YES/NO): NO